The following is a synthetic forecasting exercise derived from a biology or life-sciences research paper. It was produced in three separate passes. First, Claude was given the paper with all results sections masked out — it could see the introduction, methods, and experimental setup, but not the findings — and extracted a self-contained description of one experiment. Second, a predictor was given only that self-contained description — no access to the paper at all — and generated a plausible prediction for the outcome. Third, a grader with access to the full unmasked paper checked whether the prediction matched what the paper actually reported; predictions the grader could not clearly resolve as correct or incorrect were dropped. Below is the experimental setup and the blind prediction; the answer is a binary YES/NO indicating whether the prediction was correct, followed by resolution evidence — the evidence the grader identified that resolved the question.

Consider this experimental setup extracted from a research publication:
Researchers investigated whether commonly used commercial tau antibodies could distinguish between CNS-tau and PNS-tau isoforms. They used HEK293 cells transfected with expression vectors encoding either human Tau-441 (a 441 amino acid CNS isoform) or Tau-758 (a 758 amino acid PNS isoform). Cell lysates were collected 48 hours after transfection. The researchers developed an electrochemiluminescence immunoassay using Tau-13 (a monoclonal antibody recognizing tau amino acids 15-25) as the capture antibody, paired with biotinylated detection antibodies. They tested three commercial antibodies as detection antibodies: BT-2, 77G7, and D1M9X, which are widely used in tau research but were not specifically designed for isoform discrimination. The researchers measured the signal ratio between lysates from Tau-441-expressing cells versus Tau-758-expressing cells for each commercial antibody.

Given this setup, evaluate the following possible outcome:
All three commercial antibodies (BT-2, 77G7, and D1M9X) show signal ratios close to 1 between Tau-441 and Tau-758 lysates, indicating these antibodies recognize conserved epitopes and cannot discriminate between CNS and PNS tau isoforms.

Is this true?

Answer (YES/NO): YES